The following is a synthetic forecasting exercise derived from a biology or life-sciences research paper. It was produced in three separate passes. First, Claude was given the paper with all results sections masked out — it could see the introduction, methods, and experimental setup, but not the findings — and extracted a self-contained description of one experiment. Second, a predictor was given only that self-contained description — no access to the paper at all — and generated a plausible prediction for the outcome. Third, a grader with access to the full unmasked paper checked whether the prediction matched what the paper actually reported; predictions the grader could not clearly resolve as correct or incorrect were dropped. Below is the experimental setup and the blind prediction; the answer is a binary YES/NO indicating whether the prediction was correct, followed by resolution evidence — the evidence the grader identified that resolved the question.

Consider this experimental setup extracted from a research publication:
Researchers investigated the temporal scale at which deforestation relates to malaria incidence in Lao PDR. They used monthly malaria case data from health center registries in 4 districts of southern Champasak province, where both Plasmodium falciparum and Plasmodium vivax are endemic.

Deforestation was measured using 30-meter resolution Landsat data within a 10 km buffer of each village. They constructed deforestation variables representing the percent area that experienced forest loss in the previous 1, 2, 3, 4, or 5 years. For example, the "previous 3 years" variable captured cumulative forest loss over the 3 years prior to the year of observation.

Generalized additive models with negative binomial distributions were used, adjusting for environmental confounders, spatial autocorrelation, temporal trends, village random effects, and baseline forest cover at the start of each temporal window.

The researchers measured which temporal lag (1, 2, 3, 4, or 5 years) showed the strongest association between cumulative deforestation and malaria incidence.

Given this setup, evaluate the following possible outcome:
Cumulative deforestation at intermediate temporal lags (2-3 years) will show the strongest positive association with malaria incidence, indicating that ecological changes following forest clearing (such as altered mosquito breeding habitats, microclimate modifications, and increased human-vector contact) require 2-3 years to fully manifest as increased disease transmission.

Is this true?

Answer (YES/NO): NO